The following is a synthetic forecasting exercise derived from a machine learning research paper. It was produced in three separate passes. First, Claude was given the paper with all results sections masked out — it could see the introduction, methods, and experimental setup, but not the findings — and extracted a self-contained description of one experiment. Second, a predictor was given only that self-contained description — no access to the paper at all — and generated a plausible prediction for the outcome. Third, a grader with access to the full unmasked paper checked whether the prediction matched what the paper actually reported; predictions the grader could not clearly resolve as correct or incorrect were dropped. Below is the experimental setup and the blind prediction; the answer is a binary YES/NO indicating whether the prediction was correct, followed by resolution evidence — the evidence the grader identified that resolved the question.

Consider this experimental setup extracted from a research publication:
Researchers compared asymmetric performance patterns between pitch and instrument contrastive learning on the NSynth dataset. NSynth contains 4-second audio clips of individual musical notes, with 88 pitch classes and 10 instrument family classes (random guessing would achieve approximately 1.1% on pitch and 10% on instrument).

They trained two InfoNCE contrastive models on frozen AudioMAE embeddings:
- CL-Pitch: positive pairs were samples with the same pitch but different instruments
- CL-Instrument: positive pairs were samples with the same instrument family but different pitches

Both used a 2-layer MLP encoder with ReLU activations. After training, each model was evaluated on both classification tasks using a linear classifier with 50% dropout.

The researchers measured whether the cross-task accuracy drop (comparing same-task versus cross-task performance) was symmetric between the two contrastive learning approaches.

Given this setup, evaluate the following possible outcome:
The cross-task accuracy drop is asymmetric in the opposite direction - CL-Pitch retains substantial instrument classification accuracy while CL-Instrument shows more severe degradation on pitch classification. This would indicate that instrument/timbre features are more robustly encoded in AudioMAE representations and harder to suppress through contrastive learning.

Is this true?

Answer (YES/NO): YES